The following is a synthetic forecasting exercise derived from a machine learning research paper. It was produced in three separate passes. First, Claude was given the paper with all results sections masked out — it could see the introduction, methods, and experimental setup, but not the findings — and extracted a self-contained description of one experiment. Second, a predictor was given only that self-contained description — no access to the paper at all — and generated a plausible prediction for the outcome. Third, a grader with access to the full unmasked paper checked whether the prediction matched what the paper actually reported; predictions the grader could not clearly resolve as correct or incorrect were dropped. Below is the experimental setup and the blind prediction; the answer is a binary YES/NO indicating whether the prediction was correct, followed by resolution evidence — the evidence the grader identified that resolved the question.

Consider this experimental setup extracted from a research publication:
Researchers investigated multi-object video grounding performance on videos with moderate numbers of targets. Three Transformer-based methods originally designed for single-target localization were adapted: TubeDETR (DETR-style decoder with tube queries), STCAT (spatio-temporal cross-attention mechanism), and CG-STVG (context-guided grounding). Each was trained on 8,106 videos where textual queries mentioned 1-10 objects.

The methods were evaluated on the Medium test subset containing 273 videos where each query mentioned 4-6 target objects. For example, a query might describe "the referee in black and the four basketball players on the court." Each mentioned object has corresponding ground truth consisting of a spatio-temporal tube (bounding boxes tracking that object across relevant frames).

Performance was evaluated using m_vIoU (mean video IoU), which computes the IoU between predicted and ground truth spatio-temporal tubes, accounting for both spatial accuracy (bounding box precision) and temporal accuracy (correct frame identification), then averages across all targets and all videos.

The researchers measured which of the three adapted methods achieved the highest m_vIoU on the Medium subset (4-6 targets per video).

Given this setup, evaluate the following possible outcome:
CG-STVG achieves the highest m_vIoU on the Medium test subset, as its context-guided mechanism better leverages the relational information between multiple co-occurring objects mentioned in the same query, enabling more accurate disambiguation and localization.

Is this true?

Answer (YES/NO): NO